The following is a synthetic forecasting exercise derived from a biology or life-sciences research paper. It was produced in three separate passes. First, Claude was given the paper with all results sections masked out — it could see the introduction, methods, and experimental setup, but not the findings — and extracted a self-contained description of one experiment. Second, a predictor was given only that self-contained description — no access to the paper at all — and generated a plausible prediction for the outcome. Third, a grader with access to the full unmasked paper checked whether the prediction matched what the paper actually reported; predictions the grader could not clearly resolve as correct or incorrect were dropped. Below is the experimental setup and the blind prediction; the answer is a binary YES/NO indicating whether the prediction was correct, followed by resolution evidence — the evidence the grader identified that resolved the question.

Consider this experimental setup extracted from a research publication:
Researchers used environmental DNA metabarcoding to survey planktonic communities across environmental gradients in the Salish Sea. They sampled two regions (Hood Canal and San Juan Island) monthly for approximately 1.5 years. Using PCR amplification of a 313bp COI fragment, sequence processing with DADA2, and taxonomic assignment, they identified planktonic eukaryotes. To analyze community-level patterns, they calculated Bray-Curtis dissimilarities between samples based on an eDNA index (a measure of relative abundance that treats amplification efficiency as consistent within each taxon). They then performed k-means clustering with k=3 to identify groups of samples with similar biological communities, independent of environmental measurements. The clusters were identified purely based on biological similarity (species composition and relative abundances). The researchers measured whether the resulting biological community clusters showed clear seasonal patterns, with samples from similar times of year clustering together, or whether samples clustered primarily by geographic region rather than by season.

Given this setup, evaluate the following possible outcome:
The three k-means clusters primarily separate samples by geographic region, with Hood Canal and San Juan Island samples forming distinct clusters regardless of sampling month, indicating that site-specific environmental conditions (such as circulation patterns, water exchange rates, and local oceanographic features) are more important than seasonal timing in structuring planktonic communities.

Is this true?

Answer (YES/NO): NO